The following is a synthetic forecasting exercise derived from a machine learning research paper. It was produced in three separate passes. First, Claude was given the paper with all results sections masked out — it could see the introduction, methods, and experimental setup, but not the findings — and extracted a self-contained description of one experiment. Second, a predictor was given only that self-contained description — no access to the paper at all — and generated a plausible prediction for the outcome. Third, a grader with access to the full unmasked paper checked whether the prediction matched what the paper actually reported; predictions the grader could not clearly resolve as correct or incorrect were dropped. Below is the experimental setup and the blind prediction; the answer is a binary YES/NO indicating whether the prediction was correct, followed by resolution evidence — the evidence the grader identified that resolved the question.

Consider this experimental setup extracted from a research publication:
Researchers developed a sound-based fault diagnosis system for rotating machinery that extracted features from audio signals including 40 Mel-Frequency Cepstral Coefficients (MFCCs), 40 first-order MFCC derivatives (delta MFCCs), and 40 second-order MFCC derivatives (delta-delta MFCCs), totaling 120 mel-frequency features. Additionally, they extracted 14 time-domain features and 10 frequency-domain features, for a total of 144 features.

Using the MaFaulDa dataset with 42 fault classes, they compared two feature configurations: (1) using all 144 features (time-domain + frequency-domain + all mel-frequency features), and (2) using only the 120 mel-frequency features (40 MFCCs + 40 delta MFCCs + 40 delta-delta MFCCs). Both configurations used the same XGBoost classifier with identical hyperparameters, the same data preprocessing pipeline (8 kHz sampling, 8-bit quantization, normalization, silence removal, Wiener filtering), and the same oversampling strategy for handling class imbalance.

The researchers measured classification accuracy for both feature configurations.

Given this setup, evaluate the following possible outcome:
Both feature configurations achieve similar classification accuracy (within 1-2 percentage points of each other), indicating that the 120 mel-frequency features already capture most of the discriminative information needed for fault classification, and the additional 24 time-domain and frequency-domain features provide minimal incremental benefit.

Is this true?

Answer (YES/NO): YES